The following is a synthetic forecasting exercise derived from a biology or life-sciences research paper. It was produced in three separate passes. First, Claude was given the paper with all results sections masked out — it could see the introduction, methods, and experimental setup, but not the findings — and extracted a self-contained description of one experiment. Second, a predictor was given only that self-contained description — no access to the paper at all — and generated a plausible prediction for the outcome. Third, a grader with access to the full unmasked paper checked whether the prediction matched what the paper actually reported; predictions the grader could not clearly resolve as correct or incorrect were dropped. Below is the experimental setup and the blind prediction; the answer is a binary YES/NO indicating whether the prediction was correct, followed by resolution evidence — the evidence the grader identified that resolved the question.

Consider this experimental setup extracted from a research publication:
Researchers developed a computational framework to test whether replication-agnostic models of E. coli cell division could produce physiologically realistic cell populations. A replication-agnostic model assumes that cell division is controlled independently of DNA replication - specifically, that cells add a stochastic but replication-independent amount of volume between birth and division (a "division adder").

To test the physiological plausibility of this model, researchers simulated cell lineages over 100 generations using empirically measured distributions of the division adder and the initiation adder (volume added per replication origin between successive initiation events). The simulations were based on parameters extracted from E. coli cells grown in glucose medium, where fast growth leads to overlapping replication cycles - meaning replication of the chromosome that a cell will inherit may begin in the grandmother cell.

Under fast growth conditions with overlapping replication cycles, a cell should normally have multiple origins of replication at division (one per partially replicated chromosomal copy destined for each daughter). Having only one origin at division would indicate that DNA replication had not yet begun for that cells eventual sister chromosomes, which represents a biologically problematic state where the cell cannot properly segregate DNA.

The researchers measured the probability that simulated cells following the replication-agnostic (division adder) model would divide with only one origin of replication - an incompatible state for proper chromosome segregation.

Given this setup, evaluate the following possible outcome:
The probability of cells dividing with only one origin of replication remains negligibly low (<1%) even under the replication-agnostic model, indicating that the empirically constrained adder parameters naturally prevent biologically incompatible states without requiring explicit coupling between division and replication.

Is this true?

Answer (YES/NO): YES